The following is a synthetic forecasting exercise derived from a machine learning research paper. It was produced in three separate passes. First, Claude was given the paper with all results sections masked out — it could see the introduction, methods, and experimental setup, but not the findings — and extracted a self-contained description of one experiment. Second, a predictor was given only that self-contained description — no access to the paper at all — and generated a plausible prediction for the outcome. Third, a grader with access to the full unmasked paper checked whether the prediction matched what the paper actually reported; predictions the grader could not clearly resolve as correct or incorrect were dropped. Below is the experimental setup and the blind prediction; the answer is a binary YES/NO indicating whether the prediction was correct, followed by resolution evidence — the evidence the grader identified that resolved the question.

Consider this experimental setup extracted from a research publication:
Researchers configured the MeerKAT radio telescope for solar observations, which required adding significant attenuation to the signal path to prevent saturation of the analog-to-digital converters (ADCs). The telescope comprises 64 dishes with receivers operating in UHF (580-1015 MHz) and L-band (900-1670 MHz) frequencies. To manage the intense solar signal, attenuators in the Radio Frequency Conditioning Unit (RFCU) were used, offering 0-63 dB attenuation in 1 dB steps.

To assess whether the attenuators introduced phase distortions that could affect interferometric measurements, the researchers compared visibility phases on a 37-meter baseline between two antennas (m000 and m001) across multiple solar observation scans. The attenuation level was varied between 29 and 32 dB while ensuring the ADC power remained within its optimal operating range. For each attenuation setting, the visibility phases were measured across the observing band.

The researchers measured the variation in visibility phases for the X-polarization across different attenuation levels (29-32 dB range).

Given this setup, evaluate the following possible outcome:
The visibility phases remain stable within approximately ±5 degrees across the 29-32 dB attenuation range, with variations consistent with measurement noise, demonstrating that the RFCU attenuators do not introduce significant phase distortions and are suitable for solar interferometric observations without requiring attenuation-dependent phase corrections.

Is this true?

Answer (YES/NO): YES